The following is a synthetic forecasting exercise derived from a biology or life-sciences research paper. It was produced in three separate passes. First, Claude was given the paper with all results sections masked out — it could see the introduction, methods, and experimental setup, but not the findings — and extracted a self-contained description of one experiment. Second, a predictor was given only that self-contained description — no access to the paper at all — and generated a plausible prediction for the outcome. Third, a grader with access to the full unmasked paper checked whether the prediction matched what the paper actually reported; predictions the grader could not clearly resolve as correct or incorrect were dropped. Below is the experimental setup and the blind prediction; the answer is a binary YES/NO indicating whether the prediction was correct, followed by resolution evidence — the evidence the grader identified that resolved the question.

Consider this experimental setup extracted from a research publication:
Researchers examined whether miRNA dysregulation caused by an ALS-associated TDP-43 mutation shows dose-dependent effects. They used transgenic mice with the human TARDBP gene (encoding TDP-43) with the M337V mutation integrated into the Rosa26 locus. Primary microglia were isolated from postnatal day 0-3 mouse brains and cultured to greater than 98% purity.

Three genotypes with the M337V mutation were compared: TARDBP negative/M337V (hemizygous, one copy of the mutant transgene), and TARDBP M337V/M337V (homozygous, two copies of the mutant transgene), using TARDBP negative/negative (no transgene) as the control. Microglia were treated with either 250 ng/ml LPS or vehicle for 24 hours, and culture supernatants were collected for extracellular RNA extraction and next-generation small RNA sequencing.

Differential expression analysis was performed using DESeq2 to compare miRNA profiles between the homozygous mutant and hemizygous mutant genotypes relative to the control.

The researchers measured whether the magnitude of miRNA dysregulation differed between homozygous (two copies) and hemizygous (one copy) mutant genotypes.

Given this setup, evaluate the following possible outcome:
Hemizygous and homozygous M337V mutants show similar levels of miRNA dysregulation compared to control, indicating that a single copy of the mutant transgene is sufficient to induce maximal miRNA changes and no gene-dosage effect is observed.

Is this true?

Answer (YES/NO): NO